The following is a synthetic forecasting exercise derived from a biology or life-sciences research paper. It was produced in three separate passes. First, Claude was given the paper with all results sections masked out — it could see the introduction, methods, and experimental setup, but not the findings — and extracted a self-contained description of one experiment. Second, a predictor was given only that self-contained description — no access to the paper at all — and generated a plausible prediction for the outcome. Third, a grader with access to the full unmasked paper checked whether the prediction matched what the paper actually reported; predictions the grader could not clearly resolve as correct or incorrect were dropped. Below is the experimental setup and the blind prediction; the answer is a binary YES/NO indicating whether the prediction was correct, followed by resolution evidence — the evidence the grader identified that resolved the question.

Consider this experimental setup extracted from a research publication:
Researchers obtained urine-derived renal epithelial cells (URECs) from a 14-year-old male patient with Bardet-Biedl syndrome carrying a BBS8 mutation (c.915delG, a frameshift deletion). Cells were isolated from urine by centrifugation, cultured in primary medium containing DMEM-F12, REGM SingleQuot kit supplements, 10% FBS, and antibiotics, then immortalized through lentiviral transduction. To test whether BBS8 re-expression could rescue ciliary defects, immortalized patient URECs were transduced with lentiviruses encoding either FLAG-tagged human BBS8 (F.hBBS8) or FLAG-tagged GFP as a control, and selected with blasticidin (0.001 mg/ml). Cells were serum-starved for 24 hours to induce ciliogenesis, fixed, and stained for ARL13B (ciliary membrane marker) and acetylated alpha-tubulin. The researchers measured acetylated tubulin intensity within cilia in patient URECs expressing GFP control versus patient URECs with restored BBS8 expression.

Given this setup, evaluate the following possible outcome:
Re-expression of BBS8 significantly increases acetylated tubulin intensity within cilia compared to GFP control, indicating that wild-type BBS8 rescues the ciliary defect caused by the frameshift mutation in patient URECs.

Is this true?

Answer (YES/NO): NO